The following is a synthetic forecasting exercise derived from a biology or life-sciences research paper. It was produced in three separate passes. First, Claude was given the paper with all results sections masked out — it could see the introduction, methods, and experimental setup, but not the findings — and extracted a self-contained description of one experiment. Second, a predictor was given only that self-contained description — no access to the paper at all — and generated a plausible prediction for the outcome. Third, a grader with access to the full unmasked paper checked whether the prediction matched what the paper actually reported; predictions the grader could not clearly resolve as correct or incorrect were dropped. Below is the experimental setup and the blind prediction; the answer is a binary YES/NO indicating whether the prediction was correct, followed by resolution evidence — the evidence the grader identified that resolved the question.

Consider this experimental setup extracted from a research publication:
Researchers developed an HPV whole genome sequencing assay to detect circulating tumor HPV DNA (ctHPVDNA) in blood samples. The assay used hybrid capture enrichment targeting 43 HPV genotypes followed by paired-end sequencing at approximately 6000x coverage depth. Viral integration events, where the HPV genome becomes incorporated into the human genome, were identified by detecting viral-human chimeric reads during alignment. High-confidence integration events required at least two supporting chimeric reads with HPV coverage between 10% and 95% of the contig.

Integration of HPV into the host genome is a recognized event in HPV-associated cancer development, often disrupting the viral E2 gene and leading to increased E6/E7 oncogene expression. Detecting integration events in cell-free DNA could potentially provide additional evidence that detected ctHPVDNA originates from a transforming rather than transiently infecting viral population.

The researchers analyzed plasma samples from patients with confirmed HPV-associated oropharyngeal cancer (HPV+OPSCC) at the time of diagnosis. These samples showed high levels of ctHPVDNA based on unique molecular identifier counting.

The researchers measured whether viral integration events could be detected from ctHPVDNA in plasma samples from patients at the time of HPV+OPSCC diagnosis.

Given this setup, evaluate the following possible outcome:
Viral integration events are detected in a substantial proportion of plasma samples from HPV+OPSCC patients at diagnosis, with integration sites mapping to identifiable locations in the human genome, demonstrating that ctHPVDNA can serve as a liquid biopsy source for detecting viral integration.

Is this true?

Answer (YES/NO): YES